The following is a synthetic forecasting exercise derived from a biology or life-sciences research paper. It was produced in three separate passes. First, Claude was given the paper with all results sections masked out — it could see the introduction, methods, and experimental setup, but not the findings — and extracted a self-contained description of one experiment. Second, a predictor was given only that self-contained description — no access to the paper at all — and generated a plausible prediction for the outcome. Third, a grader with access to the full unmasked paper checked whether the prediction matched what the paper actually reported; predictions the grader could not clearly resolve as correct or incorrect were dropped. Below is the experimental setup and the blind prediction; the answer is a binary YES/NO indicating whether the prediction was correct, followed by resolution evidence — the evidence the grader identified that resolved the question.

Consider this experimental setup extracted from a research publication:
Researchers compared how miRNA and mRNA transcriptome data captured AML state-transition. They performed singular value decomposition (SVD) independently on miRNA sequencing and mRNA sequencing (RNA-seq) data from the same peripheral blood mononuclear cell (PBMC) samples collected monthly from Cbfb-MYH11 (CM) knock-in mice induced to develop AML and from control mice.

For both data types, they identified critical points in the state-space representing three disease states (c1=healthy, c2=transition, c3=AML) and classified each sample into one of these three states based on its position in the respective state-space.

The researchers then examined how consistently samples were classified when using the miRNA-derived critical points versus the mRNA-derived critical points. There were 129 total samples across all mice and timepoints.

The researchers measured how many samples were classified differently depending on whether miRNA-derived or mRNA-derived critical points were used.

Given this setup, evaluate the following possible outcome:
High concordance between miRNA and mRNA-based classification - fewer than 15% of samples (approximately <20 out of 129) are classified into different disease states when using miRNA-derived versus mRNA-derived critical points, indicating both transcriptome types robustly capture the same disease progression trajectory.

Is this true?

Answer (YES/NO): YES